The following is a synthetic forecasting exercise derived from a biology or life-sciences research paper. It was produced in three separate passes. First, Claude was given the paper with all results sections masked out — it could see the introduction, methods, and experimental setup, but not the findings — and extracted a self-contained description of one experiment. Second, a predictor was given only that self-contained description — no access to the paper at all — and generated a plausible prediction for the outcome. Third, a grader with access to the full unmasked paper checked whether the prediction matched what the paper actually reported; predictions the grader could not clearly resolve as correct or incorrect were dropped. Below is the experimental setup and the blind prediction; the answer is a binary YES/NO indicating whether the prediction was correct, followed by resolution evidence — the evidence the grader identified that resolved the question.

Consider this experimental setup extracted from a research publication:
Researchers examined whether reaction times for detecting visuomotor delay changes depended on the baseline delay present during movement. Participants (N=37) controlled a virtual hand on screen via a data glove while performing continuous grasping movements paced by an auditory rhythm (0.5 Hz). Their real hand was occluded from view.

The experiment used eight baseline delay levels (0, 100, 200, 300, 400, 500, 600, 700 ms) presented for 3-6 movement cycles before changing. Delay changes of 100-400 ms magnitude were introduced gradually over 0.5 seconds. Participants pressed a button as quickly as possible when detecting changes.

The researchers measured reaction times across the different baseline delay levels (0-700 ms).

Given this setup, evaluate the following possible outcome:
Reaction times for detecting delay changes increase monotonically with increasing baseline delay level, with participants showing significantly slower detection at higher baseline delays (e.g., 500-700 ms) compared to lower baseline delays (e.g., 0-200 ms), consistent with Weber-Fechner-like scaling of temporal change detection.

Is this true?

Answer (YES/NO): NO